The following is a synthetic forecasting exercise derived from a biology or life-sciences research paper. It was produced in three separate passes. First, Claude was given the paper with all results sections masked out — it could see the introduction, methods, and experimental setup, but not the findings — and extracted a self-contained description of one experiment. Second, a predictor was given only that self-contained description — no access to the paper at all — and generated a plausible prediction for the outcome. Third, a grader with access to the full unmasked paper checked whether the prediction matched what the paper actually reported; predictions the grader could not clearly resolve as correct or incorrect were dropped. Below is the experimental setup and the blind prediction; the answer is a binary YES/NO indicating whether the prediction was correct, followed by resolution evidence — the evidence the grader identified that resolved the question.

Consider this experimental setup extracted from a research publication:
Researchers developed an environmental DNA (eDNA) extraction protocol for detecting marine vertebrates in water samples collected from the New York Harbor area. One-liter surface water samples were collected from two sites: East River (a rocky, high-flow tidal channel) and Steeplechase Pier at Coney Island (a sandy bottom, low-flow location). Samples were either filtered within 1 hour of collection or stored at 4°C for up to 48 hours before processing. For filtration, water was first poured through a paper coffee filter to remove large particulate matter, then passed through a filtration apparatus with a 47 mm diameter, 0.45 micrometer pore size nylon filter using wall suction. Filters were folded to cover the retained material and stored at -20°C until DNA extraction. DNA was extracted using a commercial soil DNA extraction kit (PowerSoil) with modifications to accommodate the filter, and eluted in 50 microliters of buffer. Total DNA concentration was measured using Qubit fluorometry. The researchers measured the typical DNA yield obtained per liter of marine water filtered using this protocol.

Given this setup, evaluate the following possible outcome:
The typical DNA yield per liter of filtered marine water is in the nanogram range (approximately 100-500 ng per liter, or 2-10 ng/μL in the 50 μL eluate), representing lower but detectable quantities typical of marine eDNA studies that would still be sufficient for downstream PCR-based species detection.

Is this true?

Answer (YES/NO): NO